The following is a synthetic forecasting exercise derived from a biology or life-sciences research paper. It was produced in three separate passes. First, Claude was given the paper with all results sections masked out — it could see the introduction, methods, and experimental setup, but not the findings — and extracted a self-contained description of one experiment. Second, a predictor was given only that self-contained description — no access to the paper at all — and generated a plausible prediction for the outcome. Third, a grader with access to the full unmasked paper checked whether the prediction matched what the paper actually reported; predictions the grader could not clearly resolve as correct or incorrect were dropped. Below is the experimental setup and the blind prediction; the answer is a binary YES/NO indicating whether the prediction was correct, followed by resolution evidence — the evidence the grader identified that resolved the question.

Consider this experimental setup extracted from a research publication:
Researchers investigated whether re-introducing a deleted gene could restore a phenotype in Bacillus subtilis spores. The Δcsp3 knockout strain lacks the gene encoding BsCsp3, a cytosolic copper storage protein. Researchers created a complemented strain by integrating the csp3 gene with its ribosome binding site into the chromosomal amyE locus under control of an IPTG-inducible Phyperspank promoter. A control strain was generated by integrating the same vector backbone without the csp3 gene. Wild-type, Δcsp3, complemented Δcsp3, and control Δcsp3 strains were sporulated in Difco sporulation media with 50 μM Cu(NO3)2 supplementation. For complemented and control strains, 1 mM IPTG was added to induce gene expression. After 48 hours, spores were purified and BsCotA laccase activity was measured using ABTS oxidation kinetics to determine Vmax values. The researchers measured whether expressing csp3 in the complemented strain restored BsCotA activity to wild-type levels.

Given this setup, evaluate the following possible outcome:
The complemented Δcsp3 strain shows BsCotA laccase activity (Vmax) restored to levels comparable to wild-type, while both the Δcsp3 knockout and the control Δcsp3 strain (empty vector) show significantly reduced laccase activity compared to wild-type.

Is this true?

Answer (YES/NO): YES